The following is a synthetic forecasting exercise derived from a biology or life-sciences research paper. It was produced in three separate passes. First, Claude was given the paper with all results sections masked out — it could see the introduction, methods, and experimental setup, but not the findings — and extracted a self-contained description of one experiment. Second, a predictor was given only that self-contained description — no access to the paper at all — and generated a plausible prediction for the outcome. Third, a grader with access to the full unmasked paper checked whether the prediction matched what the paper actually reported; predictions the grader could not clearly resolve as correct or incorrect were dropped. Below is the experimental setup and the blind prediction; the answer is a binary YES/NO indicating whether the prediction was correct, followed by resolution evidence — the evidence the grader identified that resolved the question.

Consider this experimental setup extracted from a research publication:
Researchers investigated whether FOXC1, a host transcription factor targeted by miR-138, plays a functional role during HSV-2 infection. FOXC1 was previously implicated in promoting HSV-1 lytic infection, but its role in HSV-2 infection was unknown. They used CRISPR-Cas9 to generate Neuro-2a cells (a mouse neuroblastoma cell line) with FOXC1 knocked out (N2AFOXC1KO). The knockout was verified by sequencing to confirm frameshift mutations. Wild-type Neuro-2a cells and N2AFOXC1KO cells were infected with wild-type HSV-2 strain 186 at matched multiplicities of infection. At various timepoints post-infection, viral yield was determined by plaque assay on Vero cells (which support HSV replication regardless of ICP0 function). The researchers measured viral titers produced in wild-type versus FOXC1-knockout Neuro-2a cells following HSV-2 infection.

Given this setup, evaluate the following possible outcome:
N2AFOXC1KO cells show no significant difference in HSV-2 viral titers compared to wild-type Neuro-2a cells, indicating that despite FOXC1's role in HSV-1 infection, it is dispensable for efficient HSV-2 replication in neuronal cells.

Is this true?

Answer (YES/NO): NO